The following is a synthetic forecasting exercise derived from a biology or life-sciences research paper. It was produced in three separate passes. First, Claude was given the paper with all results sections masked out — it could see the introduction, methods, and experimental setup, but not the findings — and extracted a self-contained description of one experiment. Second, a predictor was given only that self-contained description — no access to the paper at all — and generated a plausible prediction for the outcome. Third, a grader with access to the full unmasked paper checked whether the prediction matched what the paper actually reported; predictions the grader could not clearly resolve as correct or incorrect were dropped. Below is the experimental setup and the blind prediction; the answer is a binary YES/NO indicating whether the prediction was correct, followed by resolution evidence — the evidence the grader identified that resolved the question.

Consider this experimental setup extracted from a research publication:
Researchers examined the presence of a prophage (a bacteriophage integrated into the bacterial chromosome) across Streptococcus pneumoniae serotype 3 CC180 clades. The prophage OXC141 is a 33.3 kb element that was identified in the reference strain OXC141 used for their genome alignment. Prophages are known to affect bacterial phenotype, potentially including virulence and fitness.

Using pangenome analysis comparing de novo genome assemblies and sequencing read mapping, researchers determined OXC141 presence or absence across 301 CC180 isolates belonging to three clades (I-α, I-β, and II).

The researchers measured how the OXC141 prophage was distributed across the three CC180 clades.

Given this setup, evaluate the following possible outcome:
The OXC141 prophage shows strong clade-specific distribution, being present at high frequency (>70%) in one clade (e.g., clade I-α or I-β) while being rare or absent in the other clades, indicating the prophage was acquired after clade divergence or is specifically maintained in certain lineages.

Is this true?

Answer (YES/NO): YES